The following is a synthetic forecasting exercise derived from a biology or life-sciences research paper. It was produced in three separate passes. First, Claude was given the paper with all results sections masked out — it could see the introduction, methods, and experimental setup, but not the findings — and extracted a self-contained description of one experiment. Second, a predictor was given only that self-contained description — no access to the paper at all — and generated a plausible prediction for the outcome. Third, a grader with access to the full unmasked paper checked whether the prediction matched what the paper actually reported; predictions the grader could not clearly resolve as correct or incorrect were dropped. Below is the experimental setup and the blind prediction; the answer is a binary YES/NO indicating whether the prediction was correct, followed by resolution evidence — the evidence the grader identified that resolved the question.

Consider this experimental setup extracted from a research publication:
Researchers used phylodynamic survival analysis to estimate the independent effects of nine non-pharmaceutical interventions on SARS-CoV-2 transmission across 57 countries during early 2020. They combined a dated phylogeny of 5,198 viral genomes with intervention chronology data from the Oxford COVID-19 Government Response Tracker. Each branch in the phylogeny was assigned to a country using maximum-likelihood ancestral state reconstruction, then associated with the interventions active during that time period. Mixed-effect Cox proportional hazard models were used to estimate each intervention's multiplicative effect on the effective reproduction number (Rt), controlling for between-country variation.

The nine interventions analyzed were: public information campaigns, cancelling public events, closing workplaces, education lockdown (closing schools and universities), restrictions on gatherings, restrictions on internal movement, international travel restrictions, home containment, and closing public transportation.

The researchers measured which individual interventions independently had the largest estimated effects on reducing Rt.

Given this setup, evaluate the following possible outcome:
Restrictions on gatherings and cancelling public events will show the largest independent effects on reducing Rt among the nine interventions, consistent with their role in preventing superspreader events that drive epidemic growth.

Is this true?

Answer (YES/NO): NO